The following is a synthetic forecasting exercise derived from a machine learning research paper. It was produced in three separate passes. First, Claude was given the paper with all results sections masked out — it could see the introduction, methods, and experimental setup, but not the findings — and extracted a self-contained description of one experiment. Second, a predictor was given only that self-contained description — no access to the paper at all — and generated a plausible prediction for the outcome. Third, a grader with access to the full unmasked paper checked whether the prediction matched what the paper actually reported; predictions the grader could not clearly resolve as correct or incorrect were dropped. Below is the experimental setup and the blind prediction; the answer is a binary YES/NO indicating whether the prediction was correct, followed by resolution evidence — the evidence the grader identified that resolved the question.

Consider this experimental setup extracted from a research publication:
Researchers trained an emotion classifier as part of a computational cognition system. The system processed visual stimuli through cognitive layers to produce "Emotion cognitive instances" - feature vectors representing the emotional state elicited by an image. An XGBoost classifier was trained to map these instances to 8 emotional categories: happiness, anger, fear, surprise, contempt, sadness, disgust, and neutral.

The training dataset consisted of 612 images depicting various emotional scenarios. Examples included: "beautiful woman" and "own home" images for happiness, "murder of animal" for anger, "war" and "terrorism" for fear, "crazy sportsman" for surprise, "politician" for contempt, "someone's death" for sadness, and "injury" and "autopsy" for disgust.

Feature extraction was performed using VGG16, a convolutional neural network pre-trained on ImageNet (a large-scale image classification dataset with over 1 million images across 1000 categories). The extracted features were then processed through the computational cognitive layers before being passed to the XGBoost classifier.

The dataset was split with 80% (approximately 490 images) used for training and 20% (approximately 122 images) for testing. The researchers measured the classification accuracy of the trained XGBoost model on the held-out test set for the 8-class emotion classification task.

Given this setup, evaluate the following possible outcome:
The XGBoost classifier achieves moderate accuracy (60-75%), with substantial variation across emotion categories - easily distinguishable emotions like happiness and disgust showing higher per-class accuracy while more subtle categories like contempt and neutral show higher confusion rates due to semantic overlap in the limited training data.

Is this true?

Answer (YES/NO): NO